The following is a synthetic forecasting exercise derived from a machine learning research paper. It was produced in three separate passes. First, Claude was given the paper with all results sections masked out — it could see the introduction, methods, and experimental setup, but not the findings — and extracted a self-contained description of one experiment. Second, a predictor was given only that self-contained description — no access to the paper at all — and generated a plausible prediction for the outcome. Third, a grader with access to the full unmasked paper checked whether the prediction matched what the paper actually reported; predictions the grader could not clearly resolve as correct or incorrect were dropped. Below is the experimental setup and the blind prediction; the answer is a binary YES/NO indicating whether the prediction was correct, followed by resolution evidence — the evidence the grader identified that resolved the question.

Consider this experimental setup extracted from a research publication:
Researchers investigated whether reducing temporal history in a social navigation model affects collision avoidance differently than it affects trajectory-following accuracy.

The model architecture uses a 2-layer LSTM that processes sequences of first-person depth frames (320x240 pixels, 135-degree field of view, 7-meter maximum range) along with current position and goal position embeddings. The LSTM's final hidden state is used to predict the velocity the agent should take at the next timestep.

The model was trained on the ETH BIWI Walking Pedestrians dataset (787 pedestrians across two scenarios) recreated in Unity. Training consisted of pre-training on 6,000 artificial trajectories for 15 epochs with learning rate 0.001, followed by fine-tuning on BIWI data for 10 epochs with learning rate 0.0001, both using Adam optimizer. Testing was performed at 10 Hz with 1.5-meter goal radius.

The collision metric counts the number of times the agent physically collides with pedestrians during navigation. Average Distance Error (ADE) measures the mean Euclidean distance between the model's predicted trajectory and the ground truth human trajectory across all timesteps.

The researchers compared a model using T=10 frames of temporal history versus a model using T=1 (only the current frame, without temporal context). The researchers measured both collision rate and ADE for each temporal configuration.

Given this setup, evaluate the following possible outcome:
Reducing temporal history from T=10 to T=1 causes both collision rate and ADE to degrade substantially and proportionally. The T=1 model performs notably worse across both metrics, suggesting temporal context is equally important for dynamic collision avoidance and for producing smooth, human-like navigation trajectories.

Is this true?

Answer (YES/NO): NO